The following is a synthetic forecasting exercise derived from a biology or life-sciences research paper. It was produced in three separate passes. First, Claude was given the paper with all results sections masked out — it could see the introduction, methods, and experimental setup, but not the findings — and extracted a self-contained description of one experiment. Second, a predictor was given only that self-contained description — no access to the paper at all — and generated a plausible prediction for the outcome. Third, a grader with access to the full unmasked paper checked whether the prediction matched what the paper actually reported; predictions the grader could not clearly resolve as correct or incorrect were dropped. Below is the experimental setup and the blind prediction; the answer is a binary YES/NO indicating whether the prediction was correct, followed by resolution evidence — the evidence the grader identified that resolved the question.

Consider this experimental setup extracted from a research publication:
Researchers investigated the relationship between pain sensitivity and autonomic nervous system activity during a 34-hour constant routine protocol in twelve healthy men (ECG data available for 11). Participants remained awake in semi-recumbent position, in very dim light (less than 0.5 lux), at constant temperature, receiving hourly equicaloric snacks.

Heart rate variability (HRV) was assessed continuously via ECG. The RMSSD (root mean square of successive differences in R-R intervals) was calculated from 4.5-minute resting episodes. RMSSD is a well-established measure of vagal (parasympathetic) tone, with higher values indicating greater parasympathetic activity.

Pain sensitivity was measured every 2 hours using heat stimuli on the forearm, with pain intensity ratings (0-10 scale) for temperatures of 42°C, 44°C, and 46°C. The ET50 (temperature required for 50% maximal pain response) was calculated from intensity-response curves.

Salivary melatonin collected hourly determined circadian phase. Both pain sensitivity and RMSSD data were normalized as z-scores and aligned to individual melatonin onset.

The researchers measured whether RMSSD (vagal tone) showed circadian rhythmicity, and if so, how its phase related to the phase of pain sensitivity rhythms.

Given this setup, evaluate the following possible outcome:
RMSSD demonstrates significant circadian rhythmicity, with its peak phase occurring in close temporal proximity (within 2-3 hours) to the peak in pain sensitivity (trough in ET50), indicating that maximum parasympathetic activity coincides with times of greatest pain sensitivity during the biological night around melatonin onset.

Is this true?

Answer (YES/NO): YES